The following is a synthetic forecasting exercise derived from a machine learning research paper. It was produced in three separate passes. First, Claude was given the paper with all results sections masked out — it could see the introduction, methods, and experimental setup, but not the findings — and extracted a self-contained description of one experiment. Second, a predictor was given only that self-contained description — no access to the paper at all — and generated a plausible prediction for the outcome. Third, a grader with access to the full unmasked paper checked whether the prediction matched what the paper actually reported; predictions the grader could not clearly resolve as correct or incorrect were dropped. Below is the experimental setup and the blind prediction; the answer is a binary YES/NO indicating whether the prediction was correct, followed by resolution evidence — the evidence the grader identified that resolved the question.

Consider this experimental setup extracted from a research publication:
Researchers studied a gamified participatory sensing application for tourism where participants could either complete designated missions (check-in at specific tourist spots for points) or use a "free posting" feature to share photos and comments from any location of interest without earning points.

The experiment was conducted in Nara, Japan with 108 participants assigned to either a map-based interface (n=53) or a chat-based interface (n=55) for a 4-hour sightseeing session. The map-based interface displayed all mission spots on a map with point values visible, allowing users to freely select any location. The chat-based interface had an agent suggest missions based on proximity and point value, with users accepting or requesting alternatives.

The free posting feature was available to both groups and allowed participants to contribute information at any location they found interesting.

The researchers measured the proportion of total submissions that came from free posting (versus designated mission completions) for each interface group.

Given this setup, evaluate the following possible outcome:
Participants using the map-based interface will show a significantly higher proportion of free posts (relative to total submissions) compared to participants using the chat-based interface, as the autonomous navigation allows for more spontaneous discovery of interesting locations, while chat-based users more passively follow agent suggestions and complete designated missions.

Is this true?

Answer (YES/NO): NO